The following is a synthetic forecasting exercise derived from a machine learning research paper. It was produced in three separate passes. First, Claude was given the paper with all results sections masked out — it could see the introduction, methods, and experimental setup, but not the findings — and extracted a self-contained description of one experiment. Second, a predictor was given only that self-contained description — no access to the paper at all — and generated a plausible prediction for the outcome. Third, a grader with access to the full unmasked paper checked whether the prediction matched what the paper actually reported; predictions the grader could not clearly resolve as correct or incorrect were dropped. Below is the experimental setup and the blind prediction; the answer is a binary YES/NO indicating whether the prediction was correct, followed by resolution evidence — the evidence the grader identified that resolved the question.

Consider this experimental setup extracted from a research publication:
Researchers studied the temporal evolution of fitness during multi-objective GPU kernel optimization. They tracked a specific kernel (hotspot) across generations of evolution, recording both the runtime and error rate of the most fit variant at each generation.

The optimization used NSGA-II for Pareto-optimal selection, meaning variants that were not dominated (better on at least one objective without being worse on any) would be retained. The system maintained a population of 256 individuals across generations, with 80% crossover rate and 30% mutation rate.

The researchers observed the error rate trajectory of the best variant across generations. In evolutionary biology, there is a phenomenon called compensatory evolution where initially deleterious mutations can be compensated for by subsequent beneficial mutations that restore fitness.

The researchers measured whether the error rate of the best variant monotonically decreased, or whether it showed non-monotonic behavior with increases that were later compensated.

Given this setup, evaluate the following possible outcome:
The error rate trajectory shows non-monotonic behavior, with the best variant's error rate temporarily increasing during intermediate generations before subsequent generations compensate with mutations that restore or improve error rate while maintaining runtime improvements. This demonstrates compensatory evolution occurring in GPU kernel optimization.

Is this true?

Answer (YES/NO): YES